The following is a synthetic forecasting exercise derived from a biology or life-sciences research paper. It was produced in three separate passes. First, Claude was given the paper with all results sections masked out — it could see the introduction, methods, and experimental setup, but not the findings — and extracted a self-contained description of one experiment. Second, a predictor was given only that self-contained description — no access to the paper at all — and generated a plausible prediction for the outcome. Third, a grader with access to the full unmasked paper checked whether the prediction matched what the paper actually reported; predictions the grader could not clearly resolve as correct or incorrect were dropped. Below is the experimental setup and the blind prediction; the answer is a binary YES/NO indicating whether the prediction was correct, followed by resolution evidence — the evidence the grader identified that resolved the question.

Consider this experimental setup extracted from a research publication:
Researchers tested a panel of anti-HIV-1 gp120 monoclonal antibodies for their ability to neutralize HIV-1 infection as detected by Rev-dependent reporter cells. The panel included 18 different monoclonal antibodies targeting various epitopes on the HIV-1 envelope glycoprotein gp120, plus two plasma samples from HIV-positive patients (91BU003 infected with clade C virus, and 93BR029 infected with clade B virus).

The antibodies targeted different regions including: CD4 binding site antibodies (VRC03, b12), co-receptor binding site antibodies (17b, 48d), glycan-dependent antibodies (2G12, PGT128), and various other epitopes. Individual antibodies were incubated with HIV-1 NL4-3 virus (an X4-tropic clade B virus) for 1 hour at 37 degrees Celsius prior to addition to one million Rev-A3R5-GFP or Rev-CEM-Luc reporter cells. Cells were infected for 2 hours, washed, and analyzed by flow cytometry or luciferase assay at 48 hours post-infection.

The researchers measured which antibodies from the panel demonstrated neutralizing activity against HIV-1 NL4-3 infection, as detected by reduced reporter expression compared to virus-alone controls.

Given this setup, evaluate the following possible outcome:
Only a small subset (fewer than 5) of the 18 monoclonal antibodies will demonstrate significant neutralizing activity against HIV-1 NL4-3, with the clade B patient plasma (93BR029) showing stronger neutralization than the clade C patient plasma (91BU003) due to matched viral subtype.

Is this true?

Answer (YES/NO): NO